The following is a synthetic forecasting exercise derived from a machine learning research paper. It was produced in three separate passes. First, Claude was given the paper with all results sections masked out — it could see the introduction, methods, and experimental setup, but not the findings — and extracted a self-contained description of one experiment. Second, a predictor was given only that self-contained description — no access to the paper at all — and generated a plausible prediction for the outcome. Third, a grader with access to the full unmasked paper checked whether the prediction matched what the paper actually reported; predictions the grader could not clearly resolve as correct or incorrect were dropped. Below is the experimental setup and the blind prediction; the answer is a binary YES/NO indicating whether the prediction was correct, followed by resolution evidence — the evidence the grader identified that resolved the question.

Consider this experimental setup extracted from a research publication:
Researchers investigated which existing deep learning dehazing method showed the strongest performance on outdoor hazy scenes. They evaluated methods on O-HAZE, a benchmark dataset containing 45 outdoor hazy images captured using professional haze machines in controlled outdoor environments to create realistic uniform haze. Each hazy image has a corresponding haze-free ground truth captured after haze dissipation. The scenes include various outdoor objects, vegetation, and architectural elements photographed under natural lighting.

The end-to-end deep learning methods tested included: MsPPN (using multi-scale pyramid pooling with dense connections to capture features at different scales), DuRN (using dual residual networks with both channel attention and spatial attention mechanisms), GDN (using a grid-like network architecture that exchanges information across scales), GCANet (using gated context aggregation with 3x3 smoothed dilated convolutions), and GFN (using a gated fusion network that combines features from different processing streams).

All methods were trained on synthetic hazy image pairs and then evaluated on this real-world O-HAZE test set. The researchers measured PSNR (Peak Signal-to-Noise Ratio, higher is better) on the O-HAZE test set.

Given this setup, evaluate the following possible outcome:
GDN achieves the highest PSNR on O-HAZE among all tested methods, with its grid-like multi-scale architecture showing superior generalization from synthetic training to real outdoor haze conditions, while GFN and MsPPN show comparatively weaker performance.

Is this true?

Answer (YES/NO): NO